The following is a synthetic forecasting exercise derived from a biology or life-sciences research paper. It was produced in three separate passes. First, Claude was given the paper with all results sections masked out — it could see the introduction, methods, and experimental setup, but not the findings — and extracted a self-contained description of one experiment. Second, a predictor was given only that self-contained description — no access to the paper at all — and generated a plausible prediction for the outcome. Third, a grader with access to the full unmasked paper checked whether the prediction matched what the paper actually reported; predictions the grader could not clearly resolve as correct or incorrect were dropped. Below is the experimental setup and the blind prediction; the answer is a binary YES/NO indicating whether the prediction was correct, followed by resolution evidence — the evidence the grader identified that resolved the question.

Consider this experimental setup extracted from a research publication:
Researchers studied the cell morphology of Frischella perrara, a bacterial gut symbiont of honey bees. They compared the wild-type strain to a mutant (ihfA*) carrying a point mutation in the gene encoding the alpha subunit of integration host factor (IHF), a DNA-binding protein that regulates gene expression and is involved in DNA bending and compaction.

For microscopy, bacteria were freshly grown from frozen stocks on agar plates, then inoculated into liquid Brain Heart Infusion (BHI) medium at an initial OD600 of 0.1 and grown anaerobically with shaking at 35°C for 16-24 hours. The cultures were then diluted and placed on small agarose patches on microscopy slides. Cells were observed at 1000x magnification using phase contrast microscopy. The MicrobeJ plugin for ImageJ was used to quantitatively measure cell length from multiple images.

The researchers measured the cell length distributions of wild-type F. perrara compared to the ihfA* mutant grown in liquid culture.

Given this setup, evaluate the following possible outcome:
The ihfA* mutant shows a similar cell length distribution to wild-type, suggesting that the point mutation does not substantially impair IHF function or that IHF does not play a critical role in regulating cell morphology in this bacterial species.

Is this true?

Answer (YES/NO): NO